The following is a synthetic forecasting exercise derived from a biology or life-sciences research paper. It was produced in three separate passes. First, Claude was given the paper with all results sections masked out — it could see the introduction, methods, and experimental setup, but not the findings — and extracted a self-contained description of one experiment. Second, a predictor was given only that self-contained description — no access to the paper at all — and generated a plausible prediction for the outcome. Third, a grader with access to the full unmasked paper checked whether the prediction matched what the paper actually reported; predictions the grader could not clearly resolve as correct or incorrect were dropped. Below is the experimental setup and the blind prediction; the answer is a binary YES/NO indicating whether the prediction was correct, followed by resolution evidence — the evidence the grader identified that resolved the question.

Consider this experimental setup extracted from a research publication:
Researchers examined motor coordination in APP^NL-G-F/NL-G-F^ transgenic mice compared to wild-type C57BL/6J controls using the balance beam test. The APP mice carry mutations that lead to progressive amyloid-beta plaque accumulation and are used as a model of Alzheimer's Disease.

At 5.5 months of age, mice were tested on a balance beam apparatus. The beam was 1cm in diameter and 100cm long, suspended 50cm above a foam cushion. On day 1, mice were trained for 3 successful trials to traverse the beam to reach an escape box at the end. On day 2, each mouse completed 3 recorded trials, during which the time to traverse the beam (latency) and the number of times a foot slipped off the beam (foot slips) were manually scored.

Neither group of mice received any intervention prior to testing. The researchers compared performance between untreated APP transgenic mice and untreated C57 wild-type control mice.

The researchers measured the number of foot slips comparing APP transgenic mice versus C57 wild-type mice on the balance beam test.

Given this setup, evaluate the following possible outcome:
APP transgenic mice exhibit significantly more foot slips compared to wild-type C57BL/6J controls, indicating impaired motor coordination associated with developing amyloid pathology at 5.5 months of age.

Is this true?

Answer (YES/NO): YES